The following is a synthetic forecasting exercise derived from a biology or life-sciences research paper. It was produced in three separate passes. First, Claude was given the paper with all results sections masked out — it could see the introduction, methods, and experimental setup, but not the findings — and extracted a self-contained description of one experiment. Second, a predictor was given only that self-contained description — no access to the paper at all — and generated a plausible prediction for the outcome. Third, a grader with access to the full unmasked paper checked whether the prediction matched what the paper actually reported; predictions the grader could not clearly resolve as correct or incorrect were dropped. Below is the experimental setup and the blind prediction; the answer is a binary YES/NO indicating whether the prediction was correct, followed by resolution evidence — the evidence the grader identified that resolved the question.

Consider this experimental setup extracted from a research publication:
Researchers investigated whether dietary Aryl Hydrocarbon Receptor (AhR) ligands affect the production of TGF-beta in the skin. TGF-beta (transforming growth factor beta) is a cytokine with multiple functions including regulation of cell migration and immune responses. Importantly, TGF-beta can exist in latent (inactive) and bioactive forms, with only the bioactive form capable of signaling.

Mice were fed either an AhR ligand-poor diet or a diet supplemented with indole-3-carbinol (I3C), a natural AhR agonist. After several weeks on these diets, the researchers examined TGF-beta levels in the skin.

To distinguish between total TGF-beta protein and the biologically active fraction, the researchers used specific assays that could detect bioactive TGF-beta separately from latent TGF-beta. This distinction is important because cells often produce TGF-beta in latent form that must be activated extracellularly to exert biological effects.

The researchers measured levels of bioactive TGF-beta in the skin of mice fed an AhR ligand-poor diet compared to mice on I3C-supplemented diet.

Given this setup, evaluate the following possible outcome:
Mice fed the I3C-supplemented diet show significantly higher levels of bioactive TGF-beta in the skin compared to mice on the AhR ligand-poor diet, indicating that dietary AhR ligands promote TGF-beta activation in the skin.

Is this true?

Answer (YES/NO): NO